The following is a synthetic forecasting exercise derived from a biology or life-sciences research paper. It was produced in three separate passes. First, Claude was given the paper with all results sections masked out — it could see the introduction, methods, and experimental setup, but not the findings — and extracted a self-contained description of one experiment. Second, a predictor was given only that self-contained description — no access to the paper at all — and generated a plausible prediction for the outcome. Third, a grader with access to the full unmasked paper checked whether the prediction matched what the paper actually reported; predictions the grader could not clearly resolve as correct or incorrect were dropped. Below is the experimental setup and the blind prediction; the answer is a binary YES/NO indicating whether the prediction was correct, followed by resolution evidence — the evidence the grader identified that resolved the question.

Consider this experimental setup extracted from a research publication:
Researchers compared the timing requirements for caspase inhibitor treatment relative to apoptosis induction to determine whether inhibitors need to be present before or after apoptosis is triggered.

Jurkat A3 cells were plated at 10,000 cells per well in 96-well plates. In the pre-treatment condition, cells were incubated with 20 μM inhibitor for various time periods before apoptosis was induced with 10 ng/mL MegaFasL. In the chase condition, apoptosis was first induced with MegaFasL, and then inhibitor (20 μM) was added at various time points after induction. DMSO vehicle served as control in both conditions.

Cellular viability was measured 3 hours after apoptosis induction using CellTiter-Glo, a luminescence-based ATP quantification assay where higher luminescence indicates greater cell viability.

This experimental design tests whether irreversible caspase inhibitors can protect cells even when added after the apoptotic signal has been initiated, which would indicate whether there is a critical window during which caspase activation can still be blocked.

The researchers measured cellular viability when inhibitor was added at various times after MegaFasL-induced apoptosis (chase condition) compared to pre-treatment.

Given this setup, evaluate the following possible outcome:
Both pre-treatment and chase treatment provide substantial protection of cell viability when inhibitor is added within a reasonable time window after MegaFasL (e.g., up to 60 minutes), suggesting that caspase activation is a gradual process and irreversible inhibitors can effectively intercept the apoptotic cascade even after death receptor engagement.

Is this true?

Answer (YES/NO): YES